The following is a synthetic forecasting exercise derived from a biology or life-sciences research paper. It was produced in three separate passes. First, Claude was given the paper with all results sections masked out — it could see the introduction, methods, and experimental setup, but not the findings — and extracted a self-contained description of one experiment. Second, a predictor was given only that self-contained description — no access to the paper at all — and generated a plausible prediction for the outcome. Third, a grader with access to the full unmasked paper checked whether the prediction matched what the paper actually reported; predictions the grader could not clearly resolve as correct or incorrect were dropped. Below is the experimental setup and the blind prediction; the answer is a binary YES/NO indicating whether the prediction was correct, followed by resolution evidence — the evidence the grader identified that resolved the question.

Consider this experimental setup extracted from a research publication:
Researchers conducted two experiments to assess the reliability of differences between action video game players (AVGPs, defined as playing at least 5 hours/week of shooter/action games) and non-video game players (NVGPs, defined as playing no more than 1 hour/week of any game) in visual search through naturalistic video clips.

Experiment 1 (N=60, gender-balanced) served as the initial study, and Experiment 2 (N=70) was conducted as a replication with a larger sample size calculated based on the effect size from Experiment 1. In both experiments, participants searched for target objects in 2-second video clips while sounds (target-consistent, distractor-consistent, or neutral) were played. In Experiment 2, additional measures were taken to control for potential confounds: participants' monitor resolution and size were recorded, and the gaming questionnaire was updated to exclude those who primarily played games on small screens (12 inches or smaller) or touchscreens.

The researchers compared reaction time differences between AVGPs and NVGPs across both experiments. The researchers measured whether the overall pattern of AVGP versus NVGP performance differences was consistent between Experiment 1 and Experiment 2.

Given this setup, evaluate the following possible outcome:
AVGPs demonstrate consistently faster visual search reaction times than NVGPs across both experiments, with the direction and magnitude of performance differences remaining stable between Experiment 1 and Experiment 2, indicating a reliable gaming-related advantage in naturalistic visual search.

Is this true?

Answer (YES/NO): NO